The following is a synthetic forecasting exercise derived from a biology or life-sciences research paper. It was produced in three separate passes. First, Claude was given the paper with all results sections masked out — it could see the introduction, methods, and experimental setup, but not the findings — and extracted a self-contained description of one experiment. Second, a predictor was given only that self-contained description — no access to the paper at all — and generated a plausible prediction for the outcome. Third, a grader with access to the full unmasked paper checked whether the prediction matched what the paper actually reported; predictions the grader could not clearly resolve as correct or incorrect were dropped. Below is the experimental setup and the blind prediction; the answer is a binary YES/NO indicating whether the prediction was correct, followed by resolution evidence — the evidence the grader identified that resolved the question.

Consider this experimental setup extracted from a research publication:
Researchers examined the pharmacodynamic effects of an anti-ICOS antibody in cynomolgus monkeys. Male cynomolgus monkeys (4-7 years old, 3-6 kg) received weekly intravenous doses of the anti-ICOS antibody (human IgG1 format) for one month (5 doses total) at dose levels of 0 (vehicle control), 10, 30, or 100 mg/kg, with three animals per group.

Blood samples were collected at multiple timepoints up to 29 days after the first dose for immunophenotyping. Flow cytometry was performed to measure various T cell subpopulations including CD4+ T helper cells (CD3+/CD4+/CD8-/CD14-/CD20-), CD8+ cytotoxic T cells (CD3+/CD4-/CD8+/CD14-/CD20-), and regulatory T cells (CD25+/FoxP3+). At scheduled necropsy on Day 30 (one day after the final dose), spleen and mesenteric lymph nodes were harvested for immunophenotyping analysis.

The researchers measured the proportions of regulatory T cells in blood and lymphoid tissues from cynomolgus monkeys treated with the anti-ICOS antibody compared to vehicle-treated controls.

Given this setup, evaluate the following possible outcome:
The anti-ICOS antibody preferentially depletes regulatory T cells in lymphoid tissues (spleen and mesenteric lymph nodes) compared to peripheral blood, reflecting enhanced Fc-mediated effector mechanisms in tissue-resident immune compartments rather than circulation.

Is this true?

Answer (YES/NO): NO